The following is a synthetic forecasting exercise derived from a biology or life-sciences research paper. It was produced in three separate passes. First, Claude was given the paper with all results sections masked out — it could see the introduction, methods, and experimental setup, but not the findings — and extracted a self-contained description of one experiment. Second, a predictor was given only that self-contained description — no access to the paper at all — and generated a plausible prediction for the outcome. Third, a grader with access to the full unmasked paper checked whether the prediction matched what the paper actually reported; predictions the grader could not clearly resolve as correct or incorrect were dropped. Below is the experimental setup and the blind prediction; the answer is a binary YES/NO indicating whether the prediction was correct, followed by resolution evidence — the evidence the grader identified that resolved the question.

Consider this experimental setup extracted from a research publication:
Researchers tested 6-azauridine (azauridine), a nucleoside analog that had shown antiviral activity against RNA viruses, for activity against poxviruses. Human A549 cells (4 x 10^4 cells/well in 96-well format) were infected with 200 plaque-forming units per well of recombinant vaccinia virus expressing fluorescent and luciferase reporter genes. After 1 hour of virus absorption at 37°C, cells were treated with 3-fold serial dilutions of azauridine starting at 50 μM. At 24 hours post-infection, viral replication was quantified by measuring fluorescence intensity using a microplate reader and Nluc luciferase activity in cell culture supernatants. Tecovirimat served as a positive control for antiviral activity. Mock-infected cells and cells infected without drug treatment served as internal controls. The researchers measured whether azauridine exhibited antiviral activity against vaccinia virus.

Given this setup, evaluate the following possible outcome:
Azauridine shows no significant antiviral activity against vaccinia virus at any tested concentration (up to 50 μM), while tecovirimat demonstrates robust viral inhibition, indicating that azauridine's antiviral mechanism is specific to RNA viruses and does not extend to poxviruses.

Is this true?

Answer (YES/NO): YES